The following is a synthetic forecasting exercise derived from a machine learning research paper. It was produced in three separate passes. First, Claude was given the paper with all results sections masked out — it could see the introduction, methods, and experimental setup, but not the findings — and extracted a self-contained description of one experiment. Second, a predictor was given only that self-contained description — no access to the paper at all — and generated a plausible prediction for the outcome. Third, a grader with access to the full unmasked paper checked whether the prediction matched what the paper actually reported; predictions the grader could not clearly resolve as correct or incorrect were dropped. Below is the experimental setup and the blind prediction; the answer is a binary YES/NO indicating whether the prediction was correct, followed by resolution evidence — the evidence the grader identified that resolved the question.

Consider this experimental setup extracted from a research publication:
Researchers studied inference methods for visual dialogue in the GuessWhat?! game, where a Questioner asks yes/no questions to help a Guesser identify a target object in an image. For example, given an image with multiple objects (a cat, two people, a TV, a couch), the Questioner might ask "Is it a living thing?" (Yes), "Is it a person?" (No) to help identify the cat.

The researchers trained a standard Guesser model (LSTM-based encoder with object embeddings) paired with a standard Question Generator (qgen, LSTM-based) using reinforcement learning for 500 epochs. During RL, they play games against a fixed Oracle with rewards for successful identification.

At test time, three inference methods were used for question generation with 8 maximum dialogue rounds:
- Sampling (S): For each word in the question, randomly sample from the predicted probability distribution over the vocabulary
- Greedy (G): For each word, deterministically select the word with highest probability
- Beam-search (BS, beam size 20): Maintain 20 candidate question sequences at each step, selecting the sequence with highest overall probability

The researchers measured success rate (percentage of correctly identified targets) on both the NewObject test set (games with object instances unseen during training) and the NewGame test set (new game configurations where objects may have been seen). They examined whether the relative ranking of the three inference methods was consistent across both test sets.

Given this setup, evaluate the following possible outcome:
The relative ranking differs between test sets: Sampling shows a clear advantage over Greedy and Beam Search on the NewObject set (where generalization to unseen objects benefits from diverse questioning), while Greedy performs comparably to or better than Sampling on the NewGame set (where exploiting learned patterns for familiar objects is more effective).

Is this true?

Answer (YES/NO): NO